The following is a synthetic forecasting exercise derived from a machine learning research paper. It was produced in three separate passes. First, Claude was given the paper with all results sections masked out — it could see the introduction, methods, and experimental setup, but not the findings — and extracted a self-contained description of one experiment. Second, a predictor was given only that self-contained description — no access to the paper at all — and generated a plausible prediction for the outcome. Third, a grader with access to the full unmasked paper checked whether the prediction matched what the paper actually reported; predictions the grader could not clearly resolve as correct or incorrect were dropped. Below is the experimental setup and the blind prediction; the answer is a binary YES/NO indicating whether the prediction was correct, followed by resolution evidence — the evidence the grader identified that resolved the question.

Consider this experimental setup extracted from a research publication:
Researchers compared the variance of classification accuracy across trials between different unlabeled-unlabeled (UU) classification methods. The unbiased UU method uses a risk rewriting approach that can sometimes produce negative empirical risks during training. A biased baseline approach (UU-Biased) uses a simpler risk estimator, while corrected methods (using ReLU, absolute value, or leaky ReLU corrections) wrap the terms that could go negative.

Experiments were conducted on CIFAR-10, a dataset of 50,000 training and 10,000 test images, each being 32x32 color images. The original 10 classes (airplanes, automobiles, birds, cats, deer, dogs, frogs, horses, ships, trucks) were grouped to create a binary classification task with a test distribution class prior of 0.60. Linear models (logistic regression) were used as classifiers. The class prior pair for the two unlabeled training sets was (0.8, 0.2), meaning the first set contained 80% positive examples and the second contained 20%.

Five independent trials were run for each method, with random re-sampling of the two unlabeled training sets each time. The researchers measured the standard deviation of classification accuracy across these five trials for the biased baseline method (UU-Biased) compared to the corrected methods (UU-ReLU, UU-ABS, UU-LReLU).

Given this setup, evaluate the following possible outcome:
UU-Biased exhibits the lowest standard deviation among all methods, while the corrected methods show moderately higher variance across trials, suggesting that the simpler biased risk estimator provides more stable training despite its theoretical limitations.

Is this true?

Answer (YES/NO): NO